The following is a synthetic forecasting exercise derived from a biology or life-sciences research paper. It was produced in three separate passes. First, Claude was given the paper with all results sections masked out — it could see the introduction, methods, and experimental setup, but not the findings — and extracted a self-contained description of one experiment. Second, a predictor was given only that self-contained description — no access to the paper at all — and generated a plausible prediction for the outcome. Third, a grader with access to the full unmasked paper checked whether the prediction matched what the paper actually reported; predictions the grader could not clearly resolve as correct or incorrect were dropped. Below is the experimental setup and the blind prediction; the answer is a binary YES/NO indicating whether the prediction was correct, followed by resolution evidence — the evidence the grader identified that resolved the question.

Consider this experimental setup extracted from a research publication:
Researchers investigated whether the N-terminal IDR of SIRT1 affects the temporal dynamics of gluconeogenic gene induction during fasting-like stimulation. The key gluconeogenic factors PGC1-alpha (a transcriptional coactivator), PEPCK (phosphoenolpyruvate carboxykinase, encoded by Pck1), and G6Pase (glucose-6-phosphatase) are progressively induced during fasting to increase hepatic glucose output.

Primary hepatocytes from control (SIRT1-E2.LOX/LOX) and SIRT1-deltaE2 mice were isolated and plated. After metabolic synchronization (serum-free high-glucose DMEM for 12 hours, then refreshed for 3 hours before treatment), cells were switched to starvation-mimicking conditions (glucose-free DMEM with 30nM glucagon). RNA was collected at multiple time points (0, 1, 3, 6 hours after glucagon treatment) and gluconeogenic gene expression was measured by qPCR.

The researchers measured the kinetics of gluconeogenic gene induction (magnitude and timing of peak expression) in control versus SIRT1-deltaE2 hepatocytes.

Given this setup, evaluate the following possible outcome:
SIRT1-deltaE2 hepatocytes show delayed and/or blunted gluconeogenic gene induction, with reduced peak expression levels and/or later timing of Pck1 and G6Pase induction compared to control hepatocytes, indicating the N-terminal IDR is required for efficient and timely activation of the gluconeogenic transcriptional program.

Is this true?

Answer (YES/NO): NO